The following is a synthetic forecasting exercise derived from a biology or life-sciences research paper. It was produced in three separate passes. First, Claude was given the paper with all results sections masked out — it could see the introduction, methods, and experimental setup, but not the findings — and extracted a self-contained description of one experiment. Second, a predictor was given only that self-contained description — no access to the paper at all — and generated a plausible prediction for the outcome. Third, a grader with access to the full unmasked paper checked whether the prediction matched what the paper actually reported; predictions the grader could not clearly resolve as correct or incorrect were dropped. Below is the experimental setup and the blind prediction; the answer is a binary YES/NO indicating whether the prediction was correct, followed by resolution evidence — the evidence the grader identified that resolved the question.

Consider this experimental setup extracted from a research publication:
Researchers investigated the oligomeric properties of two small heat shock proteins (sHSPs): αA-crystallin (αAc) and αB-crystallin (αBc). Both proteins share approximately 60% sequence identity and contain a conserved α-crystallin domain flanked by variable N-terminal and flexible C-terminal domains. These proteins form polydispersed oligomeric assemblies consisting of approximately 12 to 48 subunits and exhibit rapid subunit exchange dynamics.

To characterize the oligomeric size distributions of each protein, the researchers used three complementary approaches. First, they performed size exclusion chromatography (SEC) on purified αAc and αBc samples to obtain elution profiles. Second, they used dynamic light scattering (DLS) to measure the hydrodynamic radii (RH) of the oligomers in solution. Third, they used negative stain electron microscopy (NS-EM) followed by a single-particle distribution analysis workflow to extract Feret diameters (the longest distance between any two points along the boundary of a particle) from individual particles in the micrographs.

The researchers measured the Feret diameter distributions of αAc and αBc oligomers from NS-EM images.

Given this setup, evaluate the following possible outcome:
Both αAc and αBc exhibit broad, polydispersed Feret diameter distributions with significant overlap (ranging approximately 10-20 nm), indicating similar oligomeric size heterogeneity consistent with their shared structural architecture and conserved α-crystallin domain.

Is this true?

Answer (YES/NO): NO